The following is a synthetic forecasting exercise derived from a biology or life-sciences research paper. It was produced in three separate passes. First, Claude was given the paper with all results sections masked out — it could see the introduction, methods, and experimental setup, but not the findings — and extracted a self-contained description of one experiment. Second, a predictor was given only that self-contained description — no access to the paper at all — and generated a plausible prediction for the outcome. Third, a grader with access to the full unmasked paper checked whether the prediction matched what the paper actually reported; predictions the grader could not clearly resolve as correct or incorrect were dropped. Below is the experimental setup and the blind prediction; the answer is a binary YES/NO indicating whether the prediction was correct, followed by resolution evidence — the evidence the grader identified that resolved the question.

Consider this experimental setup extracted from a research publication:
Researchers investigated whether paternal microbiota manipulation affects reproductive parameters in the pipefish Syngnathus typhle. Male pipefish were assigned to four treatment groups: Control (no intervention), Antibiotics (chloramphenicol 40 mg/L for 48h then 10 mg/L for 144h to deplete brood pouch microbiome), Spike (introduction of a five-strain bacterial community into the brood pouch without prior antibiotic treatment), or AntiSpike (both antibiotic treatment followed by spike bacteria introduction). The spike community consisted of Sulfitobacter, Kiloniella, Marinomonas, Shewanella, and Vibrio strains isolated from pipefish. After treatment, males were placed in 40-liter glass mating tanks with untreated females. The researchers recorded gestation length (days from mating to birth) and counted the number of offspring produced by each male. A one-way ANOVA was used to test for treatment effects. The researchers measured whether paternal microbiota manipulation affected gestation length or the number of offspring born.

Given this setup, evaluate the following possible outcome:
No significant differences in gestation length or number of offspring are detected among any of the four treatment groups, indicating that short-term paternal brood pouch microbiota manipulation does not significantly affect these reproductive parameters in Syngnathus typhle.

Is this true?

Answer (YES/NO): NO